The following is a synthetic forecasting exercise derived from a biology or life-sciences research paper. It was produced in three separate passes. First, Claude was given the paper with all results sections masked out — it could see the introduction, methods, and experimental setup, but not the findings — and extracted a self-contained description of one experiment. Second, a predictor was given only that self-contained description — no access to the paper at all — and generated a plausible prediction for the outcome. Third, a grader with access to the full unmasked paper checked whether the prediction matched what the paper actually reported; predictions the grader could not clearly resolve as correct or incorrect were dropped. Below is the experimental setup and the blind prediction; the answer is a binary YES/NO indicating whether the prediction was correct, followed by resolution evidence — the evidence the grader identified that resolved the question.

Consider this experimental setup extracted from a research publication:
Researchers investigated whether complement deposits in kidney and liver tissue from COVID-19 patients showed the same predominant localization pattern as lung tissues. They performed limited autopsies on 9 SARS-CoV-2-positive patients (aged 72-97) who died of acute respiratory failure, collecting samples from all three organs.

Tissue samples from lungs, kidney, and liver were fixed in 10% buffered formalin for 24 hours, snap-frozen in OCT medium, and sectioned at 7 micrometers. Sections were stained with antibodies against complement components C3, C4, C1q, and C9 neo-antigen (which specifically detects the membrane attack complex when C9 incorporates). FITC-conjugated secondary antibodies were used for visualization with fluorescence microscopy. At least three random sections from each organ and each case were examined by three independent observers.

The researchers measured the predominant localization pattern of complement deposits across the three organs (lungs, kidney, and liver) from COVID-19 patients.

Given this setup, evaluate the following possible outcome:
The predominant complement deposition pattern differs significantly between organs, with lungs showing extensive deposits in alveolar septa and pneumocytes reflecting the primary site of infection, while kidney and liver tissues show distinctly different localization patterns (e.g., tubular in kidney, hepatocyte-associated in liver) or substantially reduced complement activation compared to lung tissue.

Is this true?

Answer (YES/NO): NO